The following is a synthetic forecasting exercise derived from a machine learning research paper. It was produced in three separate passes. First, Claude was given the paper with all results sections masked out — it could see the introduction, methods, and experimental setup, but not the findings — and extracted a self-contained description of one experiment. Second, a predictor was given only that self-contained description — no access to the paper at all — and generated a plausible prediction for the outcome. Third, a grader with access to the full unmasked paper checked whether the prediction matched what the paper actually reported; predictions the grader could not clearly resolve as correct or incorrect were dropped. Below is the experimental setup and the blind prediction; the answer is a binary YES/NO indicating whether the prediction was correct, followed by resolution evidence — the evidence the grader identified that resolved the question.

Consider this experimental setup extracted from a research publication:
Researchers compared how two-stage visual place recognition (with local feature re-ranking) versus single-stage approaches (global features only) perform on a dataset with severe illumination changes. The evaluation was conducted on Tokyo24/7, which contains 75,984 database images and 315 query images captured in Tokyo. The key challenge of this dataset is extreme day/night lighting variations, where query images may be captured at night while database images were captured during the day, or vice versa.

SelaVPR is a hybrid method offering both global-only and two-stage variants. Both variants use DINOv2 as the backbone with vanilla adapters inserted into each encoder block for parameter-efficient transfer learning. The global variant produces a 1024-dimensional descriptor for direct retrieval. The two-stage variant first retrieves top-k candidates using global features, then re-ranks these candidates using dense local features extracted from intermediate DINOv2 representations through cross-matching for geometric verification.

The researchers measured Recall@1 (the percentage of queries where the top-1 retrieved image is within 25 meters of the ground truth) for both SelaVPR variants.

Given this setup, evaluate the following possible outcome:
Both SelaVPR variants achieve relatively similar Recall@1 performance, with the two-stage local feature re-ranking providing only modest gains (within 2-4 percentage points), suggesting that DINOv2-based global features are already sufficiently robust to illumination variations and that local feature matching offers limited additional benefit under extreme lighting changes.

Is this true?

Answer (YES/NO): NO